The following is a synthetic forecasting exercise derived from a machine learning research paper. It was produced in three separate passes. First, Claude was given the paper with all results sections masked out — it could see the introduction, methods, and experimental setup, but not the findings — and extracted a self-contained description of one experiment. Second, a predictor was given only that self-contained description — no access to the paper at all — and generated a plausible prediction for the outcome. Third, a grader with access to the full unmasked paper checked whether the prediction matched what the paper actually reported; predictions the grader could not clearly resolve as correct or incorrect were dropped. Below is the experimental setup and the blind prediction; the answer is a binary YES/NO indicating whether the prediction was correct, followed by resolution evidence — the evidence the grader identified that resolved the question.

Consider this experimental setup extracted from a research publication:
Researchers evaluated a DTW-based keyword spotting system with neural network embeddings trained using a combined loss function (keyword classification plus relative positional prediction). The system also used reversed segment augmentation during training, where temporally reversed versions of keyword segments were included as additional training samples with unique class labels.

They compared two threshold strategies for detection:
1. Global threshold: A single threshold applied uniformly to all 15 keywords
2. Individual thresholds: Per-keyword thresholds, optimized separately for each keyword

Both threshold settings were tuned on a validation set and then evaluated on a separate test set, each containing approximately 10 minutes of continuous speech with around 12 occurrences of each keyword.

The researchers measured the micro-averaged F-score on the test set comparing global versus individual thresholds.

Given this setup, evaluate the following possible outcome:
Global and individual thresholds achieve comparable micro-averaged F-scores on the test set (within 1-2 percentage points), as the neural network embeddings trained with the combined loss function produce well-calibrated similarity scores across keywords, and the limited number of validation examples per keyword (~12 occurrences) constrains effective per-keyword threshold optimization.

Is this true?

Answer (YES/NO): YES